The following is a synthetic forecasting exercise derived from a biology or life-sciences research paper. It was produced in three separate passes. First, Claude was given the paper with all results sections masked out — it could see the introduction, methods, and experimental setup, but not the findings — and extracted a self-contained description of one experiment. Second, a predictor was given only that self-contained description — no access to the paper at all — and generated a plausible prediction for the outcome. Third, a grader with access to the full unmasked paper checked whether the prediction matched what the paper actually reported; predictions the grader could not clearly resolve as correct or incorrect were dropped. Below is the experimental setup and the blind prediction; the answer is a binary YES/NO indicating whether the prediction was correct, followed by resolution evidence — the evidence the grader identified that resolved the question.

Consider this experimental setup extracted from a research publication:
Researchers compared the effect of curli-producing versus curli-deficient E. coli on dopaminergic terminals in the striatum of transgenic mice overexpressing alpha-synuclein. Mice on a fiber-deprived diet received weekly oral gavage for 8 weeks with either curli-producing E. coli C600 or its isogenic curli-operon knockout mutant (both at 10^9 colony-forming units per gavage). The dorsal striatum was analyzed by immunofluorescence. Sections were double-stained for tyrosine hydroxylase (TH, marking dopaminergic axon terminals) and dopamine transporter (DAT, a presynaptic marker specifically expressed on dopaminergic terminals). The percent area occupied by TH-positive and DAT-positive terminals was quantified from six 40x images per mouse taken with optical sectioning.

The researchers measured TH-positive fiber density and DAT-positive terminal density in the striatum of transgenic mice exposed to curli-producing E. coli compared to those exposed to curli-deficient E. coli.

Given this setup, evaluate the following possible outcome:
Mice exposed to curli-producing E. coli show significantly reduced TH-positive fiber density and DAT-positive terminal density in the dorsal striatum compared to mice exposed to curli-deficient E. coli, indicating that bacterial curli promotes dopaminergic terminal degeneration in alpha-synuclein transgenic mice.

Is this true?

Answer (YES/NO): NO